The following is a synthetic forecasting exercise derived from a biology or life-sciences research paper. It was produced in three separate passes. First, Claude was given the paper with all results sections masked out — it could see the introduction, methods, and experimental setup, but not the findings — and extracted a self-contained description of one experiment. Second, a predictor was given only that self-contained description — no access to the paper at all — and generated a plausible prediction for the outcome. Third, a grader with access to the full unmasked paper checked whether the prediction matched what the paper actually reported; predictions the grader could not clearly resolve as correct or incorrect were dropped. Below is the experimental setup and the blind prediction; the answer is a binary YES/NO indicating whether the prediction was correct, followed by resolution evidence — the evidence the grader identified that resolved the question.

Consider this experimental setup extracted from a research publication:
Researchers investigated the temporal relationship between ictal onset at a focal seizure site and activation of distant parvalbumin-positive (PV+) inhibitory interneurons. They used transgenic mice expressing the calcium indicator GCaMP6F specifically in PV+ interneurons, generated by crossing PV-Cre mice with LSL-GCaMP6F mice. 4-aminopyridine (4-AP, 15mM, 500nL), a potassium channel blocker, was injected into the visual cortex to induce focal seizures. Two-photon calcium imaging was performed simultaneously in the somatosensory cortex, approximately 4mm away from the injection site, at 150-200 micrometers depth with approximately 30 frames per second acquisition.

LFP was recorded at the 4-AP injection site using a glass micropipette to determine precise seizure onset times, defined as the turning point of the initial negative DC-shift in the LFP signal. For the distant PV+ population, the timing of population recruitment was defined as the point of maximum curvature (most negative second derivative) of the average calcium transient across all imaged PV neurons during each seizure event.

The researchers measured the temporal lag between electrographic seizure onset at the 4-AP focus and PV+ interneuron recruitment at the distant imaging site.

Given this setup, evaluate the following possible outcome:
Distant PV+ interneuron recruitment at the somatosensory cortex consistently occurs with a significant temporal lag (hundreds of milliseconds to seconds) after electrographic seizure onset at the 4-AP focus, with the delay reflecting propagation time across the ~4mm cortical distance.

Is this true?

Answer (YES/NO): NO